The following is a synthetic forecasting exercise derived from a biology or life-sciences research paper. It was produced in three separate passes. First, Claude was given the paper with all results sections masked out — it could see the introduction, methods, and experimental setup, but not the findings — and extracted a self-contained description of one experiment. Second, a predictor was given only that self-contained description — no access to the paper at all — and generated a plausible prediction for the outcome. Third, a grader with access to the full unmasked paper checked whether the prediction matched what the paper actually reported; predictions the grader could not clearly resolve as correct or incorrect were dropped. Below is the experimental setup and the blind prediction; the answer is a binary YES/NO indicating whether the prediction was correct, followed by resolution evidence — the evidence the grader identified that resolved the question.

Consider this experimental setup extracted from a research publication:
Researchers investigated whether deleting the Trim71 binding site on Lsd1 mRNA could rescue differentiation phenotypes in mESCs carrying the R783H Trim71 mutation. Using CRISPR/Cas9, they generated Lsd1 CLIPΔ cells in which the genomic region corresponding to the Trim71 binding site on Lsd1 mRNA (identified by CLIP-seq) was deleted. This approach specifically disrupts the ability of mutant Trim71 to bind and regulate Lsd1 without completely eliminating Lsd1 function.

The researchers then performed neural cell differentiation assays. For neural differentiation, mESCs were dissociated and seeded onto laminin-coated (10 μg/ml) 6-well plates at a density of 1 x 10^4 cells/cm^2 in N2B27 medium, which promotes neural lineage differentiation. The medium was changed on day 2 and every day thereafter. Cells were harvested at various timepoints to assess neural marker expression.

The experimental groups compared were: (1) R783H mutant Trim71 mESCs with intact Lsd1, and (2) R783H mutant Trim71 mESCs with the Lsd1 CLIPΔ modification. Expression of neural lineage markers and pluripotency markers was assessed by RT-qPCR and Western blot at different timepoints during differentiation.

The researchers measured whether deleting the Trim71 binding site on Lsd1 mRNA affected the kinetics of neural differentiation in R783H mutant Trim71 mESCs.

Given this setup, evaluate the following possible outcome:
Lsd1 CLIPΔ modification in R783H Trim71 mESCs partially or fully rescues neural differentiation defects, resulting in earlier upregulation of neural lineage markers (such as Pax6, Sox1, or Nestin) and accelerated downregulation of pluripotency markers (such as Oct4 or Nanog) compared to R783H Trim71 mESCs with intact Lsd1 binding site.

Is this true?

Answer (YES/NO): NO